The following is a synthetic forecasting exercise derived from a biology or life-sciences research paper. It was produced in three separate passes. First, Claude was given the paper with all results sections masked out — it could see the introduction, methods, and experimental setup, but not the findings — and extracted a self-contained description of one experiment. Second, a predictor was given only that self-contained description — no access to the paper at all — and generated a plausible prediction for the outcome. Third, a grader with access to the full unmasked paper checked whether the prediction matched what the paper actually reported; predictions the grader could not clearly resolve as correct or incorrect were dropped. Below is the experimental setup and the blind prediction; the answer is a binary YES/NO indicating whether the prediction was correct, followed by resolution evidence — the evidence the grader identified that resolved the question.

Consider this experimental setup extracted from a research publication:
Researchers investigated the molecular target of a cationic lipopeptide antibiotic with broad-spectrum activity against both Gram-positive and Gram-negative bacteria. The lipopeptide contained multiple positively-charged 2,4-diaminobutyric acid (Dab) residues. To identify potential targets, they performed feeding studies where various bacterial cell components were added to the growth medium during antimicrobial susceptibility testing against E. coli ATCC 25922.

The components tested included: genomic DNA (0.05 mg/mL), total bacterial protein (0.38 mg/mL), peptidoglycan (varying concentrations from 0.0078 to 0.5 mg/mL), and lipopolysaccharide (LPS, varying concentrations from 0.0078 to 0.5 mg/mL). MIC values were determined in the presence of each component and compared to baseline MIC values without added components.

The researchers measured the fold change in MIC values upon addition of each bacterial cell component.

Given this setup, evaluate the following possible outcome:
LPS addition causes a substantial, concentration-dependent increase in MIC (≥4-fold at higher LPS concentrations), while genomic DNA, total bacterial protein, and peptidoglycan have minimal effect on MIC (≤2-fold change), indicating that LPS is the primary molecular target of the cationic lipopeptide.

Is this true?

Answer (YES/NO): YES